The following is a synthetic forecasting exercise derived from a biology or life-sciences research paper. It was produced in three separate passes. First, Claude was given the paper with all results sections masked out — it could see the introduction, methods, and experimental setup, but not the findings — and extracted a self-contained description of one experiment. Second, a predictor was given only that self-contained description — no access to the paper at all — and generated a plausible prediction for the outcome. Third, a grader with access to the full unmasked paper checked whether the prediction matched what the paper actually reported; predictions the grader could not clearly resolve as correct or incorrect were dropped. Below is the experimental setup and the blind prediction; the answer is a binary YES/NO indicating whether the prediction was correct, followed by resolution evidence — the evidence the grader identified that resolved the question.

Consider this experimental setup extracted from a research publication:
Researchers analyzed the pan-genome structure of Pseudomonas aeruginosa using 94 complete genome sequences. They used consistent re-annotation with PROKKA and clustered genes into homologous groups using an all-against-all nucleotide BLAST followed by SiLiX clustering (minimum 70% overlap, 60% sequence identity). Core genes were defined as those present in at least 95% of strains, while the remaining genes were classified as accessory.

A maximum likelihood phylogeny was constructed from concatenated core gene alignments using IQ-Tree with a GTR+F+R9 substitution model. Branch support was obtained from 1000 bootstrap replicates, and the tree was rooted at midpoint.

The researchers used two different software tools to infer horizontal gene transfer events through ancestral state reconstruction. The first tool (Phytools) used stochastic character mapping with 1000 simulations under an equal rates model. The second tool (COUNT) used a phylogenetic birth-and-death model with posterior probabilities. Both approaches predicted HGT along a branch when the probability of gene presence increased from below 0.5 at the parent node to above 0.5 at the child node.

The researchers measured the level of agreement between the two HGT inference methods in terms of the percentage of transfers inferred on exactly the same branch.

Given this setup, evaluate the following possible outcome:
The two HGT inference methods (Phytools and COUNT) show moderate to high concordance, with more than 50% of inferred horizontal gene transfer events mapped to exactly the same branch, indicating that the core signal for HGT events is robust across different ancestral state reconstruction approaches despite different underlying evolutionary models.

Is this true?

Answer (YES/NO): YES